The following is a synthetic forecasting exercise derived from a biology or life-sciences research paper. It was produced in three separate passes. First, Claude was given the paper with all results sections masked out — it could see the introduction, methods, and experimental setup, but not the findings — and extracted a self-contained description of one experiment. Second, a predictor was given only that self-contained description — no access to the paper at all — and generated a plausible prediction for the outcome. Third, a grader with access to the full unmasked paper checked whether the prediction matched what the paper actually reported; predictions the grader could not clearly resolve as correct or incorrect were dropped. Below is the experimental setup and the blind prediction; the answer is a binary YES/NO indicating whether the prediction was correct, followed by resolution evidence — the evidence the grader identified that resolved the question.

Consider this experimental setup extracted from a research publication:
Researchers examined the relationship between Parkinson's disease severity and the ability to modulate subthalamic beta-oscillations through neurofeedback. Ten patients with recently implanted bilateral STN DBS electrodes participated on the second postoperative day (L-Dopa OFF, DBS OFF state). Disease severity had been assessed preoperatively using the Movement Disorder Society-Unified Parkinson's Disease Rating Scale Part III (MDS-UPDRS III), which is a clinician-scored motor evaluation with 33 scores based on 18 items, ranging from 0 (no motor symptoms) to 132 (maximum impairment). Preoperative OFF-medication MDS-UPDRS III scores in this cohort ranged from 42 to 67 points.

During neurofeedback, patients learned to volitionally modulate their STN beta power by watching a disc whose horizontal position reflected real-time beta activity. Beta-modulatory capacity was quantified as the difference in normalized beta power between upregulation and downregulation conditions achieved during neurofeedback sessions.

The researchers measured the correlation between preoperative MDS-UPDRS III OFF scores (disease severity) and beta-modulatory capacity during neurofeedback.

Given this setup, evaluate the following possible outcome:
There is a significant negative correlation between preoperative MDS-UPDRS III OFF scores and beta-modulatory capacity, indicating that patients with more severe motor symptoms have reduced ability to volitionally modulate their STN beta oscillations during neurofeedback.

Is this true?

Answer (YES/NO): NO